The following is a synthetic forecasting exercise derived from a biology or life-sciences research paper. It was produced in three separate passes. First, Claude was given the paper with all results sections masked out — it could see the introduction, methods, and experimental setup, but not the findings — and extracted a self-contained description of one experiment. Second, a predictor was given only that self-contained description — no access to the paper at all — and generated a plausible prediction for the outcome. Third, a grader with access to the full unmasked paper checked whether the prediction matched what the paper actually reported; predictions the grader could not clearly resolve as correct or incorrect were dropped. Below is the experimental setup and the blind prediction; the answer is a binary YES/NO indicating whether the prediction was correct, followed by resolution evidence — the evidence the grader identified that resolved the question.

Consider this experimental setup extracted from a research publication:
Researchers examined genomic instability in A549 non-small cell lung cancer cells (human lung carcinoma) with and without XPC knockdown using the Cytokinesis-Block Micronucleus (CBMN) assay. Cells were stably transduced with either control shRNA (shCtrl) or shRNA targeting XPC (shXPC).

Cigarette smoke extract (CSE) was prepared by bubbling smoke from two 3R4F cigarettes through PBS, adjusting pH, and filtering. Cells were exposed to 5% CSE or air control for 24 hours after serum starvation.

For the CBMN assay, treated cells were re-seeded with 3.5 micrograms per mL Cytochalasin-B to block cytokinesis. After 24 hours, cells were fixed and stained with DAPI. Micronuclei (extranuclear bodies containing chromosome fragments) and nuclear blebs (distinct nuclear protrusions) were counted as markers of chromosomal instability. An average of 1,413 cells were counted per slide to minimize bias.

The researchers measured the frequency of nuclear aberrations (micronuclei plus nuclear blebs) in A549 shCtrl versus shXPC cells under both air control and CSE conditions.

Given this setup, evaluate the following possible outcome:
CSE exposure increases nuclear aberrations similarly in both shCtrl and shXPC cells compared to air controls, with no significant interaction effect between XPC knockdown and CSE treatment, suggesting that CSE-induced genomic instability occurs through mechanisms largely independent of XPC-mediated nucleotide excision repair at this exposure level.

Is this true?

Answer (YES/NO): YES